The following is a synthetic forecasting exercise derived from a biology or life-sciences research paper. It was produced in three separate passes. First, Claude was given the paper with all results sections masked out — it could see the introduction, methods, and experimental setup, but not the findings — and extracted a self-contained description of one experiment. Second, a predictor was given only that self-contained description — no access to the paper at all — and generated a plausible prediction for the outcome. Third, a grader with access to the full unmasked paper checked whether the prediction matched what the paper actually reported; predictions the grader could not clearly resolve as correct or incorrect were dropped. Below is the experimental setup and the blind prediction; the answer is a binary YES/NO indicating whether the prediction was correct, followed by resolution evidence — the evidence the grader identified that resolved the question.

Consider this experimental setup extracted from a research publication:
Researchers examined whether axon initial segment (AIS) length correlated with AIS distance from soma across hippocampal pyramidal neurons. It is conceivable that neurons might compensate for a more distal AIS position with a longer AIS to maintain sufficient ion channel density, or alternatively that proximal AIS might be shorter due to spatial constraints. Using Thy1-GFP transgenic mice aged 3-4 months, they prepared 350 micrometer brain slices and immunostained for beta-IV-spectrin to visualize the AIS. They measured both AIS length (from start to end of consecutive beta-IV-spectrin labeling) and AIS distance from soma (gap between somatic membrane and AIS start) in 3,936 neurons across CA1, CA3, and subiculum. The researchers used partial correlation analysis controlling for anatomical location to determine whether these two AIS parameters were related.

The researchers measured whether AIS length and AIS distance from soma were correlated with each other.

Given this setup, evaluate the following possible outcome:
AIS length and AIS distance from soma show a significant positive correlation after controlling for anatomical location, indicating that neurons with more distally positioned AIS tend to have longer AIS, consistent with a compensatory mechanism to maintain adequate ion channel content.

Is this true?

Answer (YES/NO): NO